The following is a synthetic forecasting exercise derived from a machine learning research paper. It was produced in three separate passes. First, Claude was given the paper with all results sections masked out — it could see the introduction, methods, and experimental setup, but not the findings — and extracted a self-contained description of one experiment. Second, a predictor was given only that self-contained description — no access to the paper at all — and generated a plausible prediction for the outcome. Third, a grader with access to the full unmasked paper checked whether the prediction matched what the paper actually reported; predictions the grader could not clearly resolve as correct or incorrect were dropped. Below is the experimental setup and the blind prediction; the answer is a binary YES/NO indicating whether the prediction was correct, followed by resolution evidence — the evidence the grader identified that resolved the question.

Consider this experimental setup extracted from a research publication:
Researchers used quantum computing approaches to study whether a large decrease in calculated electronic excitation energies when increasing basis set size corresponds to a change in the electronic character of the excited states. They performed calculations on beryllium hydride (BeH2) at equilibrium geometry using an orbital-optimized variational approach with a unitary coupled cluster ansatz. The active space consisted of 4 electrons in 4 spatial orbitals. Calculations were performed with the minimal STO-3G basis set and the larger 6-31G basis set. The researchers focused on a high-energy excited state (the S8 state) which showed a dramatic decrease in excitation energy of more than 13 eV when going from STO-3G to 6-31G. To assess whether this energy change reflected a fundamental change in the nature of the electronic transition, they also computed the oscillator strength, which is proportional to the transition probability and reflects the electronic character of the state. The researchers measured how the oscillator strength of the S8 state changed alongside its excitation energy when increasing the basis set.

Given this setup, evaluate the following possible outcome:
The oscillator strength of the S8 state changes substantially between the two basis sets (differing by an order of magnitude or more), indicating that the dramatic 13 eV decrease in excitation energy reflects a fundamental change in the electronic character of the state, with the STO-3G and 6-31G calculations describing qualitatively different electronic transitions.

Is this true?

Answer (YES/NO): NO